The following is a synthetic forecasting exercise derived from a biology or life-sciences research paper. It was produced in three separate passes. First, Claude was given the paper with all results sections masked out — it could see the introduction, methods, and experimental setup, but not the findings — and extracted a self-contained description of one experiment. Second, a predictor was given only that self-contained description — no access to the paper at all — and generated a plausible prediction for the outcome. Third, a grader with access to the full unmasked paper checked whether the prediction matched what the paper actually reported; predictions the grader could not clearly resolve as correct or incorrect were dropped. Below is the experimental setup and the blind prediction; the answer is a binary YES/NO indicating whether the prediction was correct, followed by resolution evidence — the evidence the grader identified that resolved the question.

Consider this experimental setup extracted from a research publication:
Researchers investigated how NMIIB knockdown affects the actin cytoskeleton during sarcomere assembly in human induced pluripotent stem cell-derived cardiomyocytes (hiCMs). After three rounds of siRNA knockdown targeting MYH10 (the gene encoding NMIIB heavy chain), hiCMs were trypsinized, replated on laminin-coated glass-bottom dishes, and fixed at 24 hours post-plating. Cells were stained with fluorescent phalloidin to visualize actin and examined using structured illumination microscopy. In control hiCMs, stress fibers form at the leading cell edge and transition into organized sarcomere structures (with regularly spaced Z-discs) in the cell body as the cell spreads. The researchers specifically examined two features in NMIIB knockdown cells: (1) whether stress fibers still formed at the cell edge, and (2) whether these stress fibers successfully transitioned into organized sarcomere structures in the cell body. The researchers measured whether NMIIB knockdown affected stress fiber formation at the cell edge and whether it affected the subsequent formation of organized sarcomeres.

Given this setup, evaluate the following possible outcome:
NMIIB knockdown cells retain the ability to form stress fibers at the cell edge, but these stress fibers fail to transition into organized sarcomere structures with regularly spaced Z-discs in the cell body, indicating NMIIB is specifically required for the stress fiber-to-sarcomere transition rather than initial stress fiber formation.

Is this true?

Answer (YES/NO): NO